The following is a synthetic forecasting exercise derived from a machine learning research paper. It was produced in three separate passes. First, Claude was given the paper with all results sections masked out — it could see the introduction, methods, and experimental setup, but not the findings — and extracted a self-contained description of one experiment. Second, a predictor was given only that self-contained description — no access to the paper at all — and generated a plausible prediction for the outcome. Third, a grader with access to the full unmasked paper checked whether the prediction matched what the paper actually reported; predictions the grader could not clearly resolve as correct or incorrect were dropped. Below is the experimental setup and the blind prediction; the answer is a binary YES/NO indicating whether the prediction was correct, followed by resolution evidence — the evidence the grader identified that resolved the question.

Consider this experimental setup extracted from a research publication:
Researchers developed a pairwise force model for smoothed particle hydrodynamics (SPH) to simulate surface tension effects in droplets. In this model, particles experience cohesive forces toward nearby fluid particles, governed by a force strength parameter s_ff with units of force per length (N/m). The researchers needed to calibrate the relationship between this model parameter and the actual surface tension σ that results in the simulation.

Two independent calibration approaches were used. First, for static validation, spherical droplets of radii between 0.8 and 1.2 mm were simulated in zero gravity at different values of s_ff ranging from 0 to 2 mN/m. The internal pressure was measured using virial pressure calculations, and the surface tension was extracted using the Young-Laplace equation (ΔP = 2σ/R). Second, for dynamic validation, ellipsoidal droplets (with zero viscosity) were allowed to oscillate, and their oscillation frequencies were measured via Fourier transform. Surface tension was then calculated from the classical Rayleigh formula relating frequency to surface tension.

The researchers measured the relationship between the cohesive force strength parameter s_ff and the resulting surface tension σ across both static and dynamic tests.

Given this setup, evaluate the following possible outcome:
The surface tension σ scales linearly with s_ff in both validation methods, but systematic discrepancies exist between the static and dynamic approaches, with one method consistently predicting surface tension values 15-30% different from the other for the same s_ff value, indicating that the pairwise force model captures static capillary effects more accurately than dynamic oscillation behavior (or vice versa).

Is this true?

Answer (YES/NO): NO